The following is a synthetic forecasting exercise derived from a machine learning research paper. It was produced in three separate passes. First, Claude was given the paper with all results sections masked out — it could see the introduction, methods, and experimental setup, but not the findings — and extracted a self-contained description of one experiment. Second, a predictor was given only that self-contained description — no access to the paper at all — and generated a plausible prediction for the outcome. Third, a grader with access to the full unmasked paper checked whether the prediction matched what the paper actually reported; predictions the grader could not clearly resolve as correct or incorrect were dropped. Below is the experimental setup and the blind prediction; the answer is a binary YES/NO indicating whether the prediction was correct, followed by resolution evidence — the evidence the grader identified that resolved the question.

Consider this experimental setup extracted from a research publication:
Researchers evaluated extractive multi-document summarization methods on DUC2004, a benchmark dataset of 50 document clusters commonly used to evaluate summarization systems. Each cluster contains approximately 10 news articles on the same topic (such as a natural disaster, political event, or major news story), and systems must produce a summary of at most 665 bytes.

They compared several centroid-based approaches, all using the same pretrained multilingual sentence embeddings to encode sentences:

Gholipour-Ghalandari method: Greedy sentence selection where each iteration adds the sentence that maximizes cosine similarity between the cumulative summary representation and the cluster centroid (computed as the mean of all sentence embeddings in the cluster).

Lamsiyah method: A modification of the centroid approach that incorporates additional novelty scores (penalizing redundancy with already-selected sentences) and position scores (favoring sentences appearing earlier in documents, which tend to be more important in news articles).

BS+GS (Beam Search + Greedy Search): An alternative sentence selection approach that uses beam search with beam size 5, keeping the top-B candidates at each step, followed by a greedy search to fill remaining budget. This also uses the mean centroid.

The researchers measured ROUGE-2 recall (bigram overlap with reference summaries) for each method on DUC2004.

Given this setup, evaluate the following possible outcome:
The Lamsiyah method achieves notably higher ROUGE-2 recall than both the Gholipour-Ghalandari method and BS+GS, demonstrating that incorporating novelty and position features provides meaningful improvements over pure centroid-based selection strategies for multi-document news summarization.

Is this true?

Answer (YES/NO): NO